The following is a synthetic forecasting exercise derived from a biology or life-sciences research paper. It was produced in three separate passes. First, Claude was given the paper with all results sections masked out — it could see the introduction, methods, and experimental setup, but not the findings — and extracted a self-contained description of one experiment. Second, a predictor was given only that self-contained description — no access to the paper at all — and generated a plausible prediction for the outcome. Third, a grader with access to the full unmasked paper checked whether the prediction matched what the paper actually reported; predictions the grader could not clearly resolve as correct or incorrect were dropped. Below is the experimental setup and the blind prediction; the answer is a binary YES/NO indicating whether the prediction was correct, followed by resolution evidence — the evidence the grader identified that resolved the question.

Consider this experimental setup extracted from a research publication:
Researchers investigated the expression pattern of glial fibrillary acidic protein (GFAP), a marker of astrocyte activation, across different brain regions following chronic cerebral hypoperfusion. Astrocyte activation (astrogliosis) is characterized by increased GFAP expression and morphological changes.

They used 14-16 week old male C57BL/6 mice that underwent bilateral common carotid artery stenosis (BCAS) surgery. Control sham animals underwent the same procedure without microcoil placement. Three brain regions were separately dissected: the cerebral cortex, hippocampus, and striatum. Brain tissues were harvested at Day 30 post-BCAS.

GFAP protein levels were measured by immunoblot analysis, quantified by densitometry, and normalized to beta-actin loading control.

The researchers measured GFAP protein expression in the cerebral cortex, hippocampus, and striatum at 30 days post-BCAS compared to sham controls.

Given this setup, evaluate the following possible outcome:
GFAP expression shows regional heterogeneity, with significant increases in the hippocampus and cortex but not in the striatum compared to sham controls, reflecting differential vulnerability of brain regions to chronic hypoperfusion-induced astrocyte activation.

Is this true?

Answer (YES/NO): NO